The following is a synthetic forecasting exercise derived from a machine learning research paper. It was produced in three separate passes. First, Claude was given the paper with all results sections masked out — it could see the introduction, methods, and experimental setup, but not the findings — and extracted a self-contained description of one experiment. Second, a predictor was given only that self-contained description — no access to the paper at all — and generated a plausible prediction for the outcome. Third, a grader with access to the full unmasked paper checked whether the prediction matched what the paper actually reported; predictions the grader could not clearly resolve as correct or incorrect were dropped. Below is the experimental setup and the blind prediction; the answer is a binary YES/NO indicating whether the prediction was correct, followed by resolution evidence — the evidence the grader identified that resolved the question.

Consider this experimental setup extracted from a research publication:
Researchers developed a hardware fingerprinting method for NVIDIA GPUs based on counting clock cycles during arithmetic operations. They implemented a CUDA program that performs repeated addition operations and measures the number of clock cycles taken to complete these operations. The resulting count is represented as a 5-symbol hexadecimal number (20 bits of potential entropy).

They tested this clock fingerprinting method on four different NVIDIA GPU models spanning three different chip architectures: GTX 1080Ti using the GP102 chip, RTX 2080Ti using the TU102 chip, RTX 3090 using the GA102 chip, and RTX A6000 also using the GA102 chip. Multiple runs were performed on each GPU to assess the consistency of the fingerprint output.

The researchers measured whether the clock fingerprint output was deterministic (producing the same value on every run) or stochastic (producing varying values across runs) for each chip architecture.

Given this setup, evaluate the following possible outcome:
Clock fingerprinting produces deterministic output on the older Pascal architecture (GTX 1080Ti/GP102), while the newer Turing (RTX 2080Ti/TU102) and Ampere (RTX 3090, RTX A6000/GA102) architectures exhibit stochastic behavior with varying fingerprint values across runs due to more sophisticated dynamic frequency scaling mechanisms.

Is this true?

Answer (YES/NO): NO